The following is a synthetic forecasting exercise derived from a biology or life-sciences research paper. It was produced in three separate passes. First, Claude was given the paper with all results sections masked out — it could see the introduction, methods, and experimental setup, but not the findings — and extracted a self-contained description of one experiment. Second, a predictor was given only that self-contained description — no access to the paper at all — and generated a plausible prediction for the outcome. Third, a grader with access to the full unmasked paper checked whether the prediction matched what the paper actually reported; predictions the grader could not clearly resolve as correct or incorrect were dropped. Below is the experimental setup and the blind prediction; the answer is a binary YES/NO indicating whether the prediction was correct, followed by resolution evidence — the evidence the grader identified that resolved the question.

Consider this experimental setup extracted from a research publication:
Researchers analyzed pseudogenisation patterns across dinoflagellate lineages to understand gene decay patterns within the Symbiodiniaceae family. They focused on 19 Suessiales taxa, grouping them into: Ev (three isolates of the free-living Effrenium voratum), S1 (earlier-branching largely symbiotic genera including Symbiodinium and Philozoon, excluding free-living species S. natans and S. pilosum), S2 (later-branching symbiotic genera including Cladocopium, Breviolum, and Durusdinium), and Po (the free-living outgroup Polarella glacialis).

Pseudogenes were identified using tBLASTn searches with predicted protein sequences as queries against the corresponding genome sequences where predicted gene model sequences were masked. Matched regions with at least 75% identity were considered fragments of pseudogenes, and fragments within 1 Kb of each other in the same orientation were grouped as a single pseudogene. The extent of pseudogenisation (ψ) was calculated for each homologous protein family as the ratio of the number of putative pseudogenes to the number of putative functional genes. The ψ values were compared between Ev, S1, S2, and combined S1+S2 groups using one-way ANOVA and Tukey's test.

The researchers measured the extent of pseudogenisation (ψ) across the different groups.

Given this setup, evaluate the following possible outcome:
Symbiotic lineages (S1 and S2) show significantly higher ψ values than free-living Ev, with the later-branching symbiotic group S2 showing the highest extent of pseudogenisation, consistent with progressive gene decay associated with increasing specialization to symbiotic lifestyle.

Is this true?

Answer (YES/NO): NO